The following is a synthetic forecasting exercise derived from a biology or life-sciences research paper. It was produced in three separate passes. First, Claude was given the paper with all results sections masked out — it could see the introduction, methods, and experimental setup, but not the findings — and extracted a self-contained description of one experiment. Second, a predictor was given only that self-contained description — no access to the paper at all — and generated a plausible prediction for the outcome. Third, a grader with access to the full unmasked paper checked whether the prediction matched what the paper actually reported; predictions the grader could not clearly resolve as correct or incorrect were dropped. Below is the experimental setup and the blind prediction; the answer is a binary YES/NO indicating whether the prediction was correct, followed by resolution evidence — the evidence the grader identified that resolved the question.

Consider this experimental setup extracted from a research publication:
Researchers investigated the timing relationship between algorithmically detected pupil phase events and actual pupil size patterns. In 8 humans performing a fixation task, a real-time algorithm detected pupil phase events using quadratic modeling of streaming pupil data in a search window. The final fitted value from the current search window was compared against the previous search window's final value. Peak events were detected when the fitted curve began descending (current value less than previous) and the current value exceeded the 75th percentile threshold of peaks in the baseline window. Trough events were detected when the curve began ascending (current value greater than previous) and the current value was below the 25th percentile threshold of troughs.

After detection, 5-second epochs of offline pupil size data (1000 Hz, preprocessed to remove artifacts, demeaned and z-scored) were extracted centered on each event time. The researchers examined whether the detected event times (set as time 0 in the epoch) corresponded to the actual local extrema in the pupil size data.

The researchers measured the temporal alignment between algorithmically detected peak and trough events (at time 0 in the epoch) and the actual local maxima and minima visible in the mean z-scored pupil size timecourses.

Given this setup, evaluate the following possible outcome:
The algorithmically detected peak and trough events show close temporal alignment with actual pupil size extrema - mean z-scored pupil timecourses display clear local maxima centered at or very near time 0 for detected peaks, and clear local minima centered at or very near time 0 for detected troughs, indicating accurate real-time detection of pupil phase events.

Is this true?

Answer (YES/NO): YES